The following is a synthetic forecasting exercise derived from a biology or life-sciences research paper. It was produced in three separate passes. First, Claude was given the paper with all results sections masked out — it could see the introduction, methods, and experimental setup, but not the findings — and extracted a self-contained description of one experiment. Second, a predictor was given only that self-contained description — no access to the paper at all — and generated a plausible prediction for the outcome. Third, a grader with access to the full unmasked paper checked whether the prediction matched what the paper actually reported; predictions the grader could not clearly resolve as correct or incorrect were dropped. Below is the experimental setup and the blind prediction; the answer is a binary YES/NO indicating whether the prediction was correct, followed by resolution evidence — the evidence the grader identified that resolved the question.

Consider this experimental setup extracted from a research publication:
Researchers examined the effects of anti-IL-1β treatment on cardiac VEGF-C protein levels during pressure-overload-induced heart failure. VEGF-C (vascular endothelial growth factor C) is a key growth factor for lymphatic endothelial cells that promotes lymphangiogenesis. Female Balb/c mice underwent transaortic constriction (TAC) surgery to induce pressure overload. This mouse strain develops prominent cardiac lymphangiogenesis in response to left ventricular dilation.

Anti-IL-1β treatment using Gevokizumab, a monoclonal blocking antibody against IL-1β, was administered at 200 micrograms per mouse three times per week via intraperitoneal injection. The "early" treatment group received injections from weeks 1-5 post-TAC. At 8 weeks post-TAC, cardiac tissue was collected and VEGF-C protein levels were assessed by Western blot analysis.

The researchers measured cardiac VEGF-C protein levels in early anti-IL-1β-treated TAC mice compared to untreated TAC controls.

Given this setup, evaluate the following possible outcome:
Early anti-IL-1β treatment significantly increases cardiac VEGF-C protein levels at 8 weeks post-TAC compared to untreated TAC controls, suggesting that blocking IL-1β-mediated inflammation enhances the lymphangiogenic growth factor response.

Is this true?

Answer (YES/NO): NO